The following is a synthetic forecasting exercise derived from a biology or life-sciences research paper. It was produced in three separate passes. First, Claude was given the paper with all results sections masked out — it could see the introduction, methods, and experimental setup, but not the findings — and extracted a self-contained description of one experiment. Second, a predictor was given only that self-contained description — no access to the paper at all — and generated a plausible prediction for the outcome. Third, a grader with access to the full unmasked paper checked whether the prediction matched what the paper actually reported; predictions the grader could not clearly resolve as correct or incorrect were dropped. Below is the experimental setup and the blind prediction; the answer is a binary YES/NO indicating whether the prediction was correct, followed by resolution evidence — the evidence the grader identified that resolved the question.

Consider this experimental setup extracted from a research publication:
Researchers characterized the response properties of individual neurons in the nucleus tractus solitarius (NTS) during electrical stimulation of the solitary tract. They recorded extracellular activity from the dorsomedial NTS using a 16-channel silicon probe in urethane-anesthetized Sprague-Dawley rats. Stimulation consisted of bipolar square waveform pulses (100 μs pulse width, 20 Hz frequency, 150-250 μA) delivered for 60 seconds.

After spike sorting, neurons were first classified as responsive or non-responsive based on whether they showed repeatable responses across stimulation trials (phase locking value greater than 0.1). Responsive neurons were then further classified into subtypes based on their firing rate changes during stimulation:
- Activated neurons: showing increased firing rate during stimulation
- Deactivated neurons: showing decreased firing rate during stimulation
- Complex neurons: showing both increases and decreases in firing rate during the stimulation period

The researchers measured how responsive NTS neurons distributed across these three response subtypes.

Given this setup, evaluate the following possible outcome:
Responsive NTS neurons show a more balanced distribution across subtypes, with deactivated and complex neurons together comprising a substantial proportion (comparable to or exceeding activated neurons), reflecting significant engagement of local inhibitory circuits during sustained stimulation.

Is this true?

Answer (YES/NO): NO